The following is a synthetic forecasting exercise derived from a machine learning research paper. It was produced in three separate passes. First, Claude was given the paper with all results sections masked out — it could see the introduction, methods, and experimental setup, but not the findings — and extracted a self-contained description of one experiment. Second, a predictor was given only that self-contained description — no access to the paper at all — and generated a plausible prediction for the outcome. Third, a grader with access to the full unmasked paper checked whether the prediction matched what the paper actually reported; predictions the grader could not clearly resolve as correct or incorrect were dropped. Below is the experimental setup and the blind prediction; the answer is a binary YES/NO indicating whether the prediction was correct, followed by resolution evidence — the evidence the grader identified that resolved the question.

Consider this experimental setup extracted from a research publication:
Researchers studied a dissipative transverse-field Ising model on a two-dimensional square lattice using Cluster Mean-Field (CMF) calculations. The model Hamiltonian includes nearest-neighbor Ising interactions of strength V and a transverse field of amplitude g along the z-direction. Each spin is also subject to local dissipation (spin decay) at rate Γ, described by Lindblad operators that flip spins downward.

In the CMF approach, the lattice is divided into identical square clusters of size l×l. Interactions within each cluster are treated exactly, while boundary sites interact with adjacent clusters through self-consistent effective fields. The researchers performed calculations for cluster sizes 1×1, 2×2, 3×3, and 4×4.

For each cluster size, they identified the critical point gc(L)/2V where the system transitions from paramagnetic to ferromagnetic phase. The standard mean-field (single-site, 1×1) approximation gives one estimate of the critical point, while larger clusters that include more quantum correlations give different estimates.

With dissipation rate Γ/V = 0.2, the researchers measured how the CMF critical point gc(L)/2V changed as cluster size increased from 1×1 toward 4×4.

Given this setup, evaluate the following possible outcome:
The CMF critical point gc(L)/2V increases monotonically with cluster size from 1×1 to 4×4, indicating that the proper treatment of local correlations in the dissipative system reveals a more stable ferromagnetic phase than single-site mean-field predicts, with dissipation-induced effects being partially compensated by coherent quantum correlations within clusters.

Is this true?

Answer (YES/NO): NO